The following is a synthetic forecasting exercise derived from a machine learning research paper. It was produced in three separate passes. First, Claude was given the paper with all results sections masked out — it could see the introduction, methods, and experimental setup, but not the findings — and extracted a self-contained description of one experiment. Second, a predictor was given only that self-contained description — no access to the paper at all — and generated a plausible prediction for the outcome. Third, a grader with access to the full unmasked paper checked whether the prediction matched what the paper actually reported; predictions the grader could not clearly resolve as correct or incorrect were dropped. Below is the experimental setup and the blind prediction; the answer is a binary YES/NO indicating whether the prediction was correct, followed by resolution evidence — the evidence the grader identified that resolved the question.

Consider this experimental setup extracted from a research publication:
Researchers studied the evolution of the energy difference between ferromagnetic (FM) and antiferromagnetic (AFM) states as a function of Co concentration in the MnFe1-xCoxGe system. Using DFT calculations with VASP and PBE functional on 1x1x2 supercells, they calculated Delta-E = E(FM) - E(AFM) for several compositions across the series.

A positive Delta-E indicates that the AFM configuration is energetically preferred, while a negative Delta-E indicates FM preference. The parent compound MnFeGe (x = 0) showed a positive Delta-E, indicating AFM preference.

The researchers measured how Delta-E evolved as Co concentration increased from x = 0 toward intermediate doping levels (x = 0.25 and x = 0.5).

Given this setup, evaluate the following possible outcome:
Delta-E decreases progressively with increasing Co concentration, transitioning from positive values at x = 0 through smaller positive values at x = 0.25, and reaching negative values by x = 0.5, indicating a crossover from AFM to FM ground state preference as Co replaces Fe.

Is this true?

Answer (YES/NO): NO